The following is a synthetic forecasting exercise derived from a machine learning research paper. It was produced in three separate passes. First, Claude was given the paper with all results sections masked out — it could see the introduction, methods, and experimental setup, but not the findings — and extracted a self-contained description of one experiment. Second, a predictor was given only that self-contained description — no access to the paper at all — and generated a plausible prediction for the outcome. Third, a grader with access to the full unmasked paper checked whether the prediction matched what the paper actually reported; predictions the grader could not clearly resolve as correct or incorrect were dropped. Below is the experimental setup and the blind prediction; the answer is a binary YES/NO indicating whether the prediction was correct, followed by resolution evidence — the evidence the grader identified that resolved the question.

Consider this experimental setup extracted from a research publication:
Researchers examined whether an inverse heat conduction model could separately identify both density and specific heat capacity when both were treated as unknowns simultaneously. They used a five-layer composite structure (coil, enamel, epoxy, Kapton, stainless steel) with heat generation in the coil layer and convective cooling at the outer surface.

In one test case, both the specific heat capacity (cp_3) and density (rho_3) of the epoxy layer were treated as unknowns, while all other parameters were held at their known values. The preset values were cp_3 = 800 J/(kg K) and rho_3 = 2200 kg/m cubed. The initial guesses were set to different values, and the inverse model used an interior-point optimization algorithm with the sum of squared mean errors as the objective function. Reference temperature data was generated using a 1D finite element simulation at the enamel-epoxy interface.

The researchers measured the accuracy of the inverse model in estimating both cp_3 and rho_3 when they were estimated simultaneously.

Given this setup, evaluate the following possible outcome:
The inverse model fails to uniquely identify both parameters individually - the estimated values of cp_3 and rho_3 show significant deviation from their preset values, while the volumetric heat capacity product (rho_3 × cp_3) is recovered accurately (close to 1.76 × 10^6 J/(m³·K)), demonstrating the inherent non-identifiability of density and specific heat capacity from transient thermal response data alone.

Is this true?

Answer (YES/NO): YES